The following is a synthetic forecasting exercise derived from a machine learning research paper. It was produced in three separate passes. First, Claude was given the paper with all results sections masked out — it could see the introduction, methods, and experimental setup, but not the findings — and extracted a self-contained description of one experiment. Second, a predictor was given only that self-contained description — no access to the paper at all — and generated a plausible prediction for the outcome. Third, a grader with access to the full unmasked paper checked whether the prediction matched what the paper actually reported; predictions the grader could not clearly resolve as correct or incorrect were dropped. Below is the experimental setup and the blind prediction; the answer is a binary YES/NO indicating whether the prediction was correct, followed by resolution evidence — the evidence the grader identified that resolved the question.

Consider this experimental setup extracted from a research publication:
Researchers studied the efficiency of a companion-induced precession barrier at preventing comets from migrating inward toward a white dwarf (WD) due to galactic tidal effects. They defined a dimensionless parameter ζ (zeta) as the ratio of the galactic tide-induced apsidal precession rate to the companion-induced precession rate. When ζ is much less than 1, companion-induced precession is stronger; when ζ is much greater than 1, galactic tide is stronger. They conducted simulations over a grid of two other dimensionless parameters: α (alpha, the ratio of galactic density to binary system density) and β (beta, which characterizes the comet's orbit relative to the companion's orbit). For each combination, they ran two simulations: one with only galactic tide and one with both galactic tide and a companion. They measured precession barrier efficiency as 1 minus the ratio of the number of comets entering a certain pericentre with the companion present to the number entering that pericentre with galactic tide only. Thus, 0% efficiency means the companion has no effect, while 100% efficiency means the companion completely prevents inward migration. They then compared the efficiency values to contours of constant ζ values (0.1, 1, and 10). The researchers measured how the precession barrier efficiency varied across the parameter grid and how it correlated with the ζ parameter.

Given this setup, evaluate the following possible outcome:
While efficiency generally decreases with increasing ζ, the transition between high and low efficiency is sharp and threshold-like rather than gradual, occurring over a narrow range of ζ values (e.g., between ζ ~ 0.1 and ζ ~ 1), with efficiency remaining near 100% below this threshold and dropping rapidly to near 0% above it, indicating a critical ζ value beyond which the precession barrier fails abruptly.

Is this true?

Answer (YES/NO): NO